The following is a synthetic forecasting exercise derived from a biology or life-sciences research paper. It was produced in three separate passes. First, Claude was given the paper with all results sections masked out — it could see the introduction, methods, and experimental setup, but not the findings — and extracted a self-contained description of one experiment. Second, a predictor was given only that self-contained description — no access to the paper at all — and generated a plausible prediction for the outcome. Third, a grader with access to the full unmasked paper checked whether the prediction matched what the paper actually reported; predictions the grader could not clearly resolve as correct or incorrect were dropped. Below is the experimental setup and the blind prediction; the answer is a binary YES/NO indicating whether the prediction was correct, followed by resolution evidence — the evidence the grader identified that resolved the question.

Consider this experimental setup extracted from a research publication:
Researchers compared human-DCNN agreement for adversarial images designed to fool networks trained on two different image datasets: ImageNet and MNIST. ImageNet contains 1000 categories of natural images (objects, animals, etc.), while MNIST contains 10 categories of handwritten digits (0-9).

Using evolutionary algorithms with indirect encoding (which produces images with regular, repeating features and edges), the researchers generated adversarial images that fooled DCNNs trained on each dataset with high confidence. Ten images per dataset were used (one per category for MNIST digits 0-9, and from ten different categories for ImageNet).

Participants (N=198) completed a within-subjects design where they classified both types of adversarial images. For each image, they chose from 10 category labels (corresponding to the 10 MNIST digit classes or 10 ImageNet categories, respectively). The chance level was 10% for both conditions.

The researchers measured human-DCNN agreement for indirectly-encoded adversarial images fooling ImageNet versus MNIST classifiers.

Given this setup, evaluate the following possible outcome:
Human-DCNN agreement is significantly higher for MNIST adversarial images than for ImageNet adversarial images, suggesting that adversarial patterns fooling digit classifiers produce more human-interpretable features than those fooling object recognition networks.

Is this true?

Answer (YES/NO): NO